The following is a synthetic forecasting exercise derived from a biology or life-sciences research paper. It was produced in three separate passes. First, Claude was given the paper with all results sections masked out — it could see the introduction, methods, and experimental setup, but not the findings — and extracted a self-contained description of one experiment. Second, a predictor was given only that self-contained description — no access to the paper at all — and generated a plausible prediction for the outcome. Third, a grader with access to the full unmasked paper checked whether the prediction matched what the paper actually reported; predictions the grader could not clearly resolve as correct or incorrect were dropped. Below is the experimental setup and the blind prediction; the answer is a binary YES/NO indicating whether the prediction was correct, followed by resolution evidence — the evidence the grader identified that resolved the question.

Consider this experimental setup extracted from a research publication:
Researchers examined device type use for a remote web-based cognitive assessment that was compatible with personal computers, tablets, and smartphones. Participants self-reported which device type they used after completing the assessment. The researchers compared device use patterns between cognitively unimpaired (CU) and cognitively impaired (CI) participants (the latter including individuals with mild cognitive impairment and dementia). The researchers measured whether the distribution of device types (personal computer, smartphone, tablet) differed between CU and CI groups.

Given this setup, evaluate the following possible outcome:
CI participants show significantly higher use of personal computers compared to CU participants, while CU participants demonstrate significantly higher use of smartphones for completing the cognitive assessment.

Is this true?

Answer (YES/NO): NO